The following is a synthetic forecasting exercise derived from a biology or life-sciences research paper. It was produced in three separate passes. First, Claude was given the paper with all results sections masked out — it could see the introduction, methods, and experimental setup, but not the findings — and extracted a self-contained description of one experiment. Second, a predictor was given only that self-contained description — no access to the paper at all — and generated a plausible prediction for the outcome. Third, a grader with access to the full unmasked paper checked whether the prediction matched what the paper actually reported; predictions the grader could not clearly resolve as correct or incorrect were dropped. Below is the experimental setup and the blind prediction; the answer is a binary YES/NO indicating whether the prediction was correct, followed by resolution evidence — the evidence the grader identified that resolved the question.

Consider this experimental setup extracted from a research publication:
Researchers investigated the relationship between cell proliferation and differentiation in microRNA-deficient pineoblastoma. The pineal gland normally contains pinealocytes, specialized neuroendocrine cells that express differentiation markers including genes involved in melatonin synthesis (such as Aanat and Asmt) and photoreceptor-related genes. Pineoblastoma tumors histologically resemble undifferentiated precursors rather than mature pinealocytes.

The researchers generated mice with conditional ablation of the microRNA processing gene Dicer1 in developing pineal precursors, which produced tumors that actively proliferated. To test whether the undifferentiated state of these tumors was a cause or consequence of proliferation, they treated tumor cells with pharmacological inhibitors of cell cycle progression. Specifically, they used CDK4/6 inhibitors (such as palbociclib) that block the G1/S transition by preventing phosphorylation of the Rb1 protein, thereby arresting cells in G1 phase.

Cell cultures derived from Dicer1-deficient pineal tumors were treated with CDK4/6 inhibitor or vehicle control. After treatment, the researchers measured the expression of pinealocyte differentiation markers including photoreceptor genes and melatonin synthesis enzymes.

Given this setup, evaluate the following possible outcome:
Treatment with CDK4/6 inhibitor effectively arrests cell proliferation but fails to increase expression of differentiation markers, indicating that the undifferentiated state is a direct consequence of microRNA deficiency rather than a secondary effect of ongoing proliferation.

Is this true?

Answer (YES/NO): NO